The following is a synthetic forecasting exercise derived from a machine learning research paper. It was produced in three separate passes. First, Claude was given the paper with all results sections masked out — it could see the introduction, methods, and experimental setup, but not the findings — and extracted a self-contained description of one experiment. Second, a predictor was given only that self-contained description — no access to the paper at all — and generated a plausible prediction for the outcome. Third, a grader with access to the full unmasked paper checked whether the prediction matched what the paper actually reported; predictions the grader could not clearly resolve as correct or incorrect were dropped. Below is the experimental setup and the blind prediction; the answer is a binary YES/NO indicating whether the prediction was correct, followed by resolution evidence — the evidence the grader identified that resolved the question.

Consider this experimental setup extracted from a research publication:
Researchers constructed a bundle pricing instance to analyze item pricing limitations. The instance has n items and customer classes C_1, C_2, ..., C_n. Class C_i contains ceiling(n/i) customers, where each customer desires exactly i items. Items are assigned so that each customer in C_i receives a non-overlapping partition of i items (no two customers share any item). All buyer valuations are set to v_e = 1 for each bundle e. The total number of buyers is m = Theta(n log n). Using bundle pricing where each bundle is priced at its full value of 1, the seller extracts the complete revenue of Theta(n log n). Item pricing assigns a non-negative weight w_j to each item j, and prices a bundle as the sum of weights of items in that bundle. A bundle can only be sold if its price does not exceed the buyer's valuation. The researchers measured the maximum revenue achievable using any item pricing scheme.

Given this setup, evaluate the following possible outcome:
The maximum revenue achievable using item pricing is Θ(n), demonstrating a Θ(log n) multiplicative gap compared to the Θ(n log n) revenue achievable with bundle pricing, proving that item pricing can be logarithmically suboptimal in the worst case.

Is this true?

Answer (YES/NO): YES